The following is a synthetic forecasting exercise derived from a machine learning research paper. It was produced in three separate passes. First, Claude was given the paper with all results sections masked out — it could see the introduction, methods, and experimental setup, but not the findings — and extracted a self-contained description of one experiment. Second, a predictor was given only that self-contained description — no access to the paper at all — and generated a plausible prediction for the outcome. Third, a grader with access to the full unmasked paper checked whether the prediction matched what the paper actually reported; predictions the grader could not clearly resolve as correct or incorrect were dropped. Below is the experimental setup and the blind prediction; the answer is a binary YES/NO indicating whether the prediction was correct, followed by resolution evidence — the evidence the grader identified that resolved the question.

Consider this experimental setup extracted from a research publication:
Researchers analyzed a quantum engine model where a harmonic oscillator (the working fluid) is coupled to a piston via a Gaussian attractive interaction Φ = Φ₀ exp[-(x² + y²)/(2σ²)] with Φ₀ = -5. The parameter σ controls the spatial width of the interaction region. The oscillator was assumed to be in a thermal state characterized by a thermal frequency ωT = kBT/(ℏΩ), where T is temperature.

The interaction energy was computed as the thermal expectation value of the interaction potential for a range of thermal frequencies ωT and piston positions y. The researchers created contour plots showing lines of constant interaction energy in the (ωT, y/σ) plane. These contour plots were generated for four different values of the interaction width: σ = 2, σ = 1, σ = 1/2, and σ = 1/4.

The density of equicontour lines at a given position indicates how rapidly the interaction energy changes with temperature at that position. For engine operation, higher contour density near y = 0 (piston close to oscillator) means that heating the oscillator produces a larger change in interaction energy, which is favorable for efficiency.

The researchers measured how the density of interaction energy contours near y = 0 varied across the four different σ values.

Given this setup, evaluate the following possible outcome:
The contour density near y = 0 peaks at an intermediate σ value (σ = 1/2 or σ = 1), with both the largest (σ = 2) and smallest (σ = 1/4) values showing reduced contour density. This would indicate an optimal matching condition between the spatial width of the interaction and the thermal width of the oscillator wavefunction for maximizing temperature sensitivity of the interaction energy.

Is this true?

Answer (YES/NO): YES